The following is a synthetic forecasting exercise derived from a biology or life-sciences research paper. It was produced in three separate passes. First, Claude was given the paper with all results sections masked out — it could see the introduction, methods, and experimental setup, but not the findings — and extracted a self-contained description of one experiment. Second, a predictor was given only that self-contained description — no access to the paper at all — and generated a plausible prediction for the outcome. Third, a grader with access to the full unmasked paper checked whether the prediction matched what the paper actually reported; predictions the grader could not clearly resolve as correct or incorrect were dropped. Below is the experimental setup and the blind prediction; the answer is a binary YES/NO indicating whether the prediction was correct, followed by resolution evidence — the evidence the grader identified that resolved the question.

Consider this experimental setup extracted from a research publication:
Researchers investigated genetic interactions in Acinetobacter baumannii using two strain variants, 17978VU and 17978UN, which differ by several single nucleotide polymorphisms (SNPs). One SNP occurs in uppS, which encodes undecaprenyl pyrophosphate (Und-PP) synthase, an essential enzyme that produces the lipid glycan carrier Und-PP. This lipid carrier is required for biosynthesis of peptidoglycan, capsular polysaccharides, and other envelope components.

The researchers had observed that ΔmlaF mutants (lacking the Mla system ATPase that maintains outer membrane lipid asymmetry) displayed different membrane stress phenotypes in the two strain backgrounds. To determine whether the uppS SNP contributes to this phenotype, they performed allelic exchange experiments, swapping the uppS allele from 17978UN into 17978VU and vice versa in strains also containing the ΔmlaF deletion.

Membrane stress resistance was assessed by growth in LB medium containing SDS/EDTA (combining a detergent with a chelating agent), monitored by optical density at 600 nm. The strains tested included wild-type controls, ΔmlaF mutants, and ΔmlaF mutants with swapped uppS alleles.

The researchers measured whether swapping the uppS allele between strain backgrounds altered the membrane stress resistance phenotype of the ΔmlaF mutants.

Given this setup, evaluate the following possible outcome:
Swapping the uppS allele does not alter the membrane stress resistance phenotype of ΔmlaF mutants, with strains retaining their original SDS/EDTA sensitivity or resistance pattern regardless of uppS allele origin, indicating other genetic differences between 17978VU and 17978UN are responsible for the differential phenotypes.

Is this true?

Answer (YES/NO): NO